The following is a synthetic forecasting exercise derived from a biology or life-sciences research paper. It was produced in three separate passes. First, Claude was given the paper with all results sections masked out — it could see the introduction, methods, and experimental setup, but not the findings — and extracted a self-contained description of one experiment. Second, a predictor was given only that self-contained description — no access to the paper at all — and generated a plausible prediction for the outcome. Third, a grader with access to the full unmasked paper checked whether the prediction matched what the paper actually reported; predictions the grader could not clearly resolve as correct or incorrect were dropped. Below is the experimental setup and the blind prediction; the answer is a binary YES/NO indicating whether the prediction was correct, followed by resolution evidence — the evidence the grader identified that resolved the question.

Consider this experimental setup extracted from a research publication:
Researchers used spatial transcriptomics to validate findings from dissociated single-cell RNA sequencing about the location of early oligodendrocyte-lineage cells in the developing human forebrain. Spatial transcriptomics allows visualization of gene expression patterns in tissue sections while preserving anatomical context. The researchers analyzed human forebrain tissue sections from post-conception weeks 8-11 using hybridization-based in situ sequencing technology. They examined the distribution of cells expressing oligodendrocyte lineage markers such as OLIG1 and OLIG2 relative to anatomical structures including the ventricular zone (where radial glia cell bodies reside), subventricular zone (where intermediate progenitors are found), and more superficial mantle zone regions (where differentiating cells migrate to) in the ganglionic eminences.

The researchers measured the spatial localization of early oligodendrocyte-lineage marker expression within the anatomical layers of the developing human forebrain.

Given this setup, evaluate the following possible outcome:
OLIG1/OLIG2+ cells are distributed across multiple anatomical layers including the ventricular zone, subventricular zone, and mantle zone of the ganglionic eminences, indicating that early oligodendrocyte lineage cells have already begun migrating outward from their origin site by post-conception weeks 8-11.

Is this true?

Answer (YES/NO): YES